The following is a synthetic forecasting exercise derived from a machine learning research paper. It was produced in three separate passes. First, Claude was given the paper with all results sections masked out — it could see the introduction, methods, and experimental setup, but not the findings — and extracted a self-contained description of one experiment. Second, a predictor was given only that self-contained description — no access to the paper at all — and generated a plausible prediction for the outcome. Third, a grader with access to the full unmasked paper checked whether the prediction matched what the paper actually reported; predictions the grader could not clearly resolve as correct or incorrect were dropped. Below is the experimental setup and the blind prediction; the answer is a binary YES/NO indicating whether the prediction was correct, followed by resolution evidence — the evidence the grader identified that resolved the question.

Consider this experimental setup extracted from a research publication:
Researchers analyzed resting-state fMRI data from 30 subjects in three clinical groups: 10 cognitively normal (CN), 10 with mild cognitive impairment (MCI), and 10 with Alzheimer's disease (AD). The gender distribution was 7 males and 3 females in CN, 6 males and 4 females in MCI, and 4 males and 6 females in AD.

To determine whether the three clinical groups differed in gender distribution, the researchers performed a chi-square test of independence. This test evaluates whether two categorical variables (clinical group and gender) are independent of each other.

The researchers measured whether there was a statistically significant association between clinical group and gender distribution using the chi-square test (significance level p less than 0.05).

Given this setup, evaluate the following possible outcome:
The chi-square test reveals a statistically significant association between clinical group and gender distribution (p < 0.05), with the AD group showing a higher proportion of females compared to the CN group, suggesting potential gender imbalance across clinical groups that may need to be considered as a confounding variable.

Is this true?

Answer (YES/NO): NO